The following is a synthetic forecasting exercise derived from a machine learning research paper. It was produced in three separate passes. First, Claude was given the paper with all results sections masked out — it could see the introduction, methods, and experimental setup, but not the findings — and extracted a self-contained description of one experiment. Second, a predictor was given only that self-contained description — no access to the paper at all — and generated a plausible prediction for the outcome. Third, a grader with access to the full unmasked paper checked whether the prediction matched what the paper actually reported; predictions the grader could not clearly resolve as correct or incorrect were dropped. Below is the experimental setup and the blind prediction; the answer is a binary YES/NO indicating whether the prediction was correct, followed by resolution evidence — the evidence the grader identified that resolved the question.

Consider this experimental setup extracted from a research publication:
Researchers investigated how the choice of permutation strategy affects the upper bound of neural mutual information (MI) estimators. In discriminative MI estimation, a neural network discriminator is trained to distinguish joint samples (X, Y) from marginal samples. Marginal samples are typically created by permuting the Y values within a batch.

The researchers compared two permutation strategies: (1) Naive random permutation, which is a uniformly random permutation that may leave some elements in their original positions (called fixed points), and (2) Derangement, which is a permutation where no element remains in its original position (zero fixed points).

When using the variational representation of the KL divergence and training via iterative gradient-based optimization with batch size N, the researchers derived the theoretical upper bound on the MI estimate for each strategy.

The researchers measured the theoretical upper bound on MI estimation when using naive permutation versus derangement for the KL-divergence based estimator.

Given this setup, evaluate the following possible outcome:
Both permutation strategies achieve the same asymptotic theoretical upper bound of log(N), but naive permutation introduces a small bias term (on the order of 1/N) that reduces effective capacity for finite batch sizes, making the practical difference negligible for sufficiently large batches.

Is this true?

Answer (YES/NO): NO